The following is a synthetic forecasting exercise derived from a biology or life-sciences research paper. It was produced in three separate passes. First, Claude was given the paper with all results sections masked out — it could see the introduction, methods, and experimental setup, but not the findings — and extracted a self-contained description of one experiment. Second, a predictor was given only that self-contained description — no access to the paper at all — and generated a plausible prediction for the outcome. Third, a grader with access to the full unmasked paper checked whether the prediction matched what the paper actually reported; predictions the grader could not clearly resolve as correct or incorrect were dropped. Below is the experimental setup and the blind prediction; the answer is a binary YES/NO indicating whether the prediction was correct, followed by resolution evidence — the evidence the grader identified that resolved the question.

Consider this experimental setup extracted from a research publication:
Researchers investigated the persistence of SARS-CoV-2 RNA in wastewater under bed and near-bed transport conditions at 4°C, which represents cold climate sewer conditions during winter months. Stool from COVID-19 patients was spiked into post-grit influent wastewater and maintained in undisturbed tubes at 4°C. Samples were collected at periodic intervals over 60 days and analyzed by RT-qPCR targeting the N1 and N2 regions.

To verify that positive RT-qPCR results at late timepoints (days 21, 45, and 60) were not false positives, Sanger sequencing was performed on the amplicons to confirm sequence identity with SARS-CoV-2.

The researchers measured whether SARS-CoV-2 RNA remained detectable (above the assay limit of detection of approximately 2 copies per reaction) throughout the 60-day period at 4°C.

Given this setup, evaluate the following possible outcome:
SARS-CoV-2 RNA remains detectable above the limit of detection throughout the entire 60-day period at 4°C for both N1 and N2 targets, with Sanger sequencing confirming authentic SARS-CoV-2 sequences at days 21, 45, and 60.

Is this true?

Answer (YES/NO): YES